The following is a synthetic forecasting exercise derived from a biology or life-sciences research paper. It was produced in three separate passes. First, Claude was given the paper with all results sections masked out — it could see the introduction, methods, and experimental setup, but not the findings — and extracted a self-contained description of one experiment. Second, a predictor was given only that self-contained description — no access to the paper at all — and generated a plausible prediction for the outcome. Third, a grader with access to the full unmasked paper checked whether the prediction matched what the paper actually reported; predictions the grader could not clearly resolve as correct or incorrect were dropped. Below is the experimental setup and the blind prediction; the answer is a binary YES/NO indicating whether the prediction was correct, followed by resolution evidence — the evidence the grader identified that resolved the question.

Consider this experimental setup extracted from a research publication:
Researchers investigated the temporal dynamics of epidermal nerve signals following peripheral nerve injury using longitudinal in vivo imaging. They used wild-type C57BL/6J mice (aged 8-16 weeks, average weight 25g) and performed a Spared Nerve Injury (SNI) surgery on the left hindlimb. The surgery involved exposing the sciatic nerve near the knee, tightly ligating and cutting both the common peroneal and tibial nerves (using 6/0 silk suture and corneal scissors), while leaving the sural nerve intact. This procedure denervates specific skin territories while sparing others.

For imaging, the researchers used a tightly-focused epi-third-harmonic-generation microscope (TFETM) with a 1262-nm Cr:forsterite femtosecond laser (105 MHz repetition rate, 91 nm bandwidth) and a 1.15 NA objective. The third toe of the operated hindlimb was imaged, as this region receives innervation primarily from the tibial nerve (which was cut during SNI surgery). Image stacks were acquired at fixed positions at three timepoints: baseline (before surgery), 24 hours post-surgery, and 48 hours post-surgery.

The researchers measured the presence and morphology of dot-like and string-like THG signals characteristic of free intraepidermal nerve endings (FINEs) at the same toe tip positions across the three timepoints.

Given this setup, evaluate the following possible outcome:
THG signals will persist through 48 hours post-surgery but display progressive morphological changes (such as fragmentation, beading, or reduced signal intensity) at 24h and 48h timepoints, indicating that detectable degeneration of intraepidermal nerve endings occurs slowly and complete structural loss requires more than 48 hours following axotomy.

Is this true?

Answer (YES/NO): NO